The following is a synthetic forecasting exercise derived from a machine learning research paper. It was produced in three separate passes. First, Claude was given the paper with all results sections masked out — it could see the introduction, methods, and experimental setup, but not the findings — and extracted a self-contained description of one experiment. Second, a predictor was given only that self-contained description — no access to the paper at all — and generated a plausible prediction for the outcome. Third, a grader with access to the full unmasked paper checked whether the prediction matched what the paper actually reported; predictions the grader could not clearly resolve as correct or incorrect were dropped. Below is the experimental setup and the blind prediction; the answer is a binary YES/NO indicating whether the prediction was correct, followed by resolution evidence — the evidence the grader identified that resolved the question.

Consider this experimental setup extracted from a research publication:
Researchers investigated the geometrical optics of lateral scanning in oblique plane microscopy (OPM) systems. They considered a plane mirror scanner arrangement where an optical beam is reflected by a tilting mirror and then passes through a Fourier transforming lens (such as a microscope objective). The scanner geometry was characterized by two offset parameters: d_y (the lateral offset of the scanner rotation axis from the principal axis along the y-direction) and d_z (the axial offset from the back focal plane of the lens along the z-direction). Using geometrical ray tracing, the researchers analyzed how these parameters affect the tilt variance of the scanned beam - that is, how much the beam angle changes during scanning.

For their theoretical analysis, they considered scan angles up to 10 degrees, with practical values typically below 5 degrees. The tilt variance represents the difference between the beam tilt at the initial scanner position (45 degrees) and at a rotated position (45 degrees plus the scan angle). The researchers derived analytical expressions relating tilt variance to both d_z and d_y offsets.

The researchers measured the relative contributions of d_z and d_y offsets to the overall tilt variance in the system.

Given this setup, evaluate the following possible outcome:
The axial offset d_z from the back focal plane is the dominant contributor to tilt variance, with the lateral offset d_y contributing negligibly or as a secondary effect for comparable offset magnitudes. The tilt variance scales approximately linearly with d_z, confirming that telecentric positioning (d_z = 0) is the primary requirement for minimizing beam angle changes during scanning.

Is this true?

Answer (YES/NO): YES